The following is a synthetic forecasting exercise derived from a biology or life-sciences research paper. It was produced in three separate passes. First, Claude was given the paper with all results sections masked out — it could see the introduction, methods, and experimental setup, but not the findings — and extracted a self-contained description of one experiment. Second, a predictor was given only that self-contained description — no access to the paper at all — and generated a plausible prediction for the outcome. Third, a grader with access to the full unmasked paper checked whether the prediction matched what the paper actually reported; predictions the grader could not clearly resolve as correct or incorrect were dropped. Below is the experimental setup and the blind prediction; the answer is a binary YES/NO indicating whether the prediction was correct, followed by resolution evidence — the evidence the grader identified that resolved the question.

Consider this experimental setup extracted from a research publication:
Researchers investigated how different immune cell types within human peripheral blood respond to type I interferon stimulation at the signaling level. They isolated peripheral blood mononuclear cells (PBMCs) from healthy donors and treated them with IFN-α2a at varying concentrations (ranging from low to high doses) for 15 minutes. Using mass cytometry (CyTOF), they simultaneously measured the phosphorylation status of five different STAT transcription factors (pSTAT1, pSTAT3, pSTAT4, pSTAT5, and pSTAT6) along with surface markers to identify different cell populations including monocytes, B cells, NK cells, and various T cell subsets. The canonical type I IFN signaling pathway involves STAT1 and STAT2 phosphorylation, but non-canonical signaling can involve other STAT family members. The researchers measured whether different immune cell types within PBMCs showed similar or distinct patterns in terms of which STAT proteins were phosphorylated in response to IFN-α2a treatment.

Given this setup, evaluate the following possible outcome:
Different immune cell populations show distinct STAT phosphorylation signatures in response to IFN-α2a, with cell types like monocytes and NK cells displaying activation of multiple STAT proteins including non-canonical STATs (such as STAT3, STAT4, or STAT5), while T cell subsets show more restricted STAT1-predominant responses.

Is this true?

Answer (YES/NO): NO